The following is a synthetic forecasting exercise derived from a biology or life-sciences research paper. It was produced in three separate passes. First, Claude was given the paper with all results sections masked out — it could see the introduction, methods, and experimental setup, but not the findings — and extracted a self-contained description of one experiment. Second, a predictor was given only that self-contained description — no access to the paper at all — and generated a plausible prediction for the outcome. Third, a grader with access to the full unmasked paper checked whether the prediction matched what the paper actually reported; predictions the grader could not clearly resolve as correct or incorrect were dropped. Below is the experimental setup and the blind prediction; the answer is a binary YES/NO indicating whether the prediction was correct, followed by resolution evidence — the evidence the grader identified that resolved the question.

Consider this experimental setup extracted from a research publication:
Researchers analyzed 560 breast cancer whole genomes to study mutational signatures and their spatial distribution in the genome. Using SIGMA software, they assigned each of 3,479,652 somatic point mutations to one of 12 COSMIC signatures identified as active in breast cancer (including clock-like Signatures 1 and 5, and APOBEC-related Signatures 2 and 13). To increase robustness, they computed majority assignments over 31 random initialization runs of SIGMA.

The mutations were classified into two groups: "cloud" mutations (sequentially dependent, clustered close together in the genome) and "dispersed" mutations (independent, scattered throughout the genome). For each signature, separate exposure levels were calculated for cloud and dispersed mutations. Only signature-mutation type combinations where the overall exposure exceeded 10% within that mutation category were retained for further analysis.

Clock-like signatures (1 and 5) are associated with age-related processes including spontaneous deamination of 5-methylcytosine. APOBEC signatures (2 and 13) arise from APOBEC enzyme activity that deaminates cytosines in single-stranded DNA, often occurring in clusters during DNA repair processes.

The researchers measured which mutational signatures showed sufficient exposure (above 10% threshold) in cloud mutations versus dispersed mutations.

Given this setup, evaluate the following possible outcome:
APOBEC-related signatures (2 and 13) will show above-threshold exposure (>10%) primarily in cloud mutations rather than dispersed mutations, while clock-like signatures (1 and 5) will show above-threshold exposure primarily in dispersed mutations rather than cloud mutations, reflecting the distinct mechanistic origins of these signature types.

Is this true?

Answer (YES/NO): NO